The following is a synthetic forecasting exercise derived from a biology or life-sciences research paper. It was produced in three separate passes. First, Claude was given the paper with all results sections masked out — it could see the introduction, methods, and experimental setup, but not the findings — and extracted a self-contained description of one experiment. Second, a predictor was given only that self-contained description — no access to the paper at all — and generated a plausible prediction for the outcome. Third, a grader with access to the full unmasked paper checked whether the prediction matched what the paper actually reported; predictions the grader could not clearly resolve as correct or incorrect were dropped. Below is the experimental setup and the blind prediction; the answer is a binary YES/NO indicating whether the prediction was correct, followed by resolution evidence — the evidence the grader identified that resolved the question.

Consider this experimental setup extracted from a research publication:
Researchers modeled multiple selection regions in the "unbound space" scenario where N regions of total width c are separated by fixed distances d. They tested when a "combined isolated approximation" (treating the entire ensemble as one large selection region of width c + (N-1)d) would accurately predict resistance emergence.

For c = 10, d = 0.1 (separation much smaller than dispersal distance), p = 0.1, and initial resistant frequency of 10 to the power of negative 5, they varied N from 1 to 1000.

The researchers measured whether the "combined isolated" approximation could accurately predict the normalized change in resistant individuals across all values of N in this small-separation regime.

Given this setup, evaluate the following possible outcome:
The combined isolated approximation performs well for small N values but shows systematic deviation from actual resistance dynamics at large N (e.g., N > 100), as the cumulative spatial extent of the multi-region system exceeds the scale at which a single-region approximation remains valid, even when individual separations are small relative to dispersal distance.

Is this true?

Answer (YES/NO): NO